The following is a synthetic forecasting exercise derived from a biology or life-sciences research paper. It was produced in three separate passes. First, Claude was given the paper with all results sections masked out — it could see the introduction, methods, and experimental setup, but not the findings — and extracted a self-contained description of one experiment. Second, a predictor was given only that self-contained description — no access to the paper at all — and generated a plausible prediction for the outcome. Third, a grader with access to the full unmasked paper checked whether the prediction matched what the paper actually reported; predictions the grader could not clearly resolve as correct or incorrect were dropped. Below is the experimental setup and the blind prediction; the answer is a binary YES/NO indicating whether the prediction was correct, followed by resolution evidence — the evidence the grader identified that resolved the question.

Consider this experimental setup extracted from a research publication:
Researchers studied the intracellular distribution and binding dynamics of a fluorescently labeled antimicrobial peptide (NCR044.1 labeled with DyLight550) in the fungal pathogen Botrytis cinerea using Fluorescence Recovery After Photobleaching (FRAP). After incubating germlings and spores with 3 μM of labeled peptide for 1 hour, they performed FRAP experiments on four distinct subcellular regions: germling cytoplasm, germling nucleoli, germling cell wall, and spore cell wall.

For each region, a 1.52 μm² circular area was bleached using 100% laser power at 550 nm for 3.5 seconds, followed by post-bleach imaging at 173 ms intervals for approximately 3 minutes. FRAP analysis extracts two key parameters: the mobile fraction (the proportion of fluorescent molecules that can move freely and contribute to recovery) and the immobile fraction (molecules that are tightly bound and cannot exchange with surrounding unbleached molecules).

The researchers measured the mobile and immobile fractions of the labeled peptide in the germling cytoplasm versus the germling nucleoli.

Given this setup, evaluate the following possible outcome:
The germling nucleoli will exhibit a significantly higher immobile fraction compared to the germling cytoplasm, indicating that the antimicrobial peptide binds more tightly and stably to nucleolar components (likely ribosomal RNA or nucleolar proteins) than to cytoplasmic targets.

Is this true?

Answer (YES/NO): NO